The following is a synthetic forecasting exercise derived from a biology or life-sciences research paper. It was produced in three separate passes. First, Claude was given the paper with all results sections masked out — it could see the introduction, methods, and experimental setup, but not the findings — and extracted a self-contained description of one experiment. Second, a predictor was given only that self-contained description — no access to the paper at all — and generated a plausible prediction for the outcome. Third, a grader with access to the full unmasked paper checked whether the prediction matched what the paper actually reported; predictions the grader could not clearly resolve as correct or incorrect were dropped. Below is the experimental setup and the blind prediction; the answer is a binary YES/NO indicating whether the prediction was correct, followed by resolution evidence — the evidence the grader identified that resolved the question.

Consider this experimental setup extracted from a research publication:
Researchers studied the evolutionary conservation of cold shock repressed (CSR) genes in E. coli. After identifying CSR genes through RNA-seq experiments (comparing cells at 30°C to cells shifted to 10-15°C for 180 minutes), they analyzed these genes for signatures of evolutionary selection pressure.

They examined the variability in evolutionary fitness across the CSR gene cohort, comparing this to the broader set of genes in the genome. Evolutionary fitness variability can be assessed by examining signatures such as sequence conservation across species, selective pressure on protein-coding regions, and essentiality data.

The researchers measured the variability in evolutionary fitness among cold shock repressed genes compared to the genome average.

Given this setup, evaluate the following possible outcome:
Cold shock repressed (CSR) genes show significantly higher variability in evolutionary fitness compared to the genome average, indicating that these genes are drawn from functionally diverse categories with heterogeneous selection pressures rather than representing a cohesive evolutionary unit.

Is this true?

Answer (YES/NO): NO